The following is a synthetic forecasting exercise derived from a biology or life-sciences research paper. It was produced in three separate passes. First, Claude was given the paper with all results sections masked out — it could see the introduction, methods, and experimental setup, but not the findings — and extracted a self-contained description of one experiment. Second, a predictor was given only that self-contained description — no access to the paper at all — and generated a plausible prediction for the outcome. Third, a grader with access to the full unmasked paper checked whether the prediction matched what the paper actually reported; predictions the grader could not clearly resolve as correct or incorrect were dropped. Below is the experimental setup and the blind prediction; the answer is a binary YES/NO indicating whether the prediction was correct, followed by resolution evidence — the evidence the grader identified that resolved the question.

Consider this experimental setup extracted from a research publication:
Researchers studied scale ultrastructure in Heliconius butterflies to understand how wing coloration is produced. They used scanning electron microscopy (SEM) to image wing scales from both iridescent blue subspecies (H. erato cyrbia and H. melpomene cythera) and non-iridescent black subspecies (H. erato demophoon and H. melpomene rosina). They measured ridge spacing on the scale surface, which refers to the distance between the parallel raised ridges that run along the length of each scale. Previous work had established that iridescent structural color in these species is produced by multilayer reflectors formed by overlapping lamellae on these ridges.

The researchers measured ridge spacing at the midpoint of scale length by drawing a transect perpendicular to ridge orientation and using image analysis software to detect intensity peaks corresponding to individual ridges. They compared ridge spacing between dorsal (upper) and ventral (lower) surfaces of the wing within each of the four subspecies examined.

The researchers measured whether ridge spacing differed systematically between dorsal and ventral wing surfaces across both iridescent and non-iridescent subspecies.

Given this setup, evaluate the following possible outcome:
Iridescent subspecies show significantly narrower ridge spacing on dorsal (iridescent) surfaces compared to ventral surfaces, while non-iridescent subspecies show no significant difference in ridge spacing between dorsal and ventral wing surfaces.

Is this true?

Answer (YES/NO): NO